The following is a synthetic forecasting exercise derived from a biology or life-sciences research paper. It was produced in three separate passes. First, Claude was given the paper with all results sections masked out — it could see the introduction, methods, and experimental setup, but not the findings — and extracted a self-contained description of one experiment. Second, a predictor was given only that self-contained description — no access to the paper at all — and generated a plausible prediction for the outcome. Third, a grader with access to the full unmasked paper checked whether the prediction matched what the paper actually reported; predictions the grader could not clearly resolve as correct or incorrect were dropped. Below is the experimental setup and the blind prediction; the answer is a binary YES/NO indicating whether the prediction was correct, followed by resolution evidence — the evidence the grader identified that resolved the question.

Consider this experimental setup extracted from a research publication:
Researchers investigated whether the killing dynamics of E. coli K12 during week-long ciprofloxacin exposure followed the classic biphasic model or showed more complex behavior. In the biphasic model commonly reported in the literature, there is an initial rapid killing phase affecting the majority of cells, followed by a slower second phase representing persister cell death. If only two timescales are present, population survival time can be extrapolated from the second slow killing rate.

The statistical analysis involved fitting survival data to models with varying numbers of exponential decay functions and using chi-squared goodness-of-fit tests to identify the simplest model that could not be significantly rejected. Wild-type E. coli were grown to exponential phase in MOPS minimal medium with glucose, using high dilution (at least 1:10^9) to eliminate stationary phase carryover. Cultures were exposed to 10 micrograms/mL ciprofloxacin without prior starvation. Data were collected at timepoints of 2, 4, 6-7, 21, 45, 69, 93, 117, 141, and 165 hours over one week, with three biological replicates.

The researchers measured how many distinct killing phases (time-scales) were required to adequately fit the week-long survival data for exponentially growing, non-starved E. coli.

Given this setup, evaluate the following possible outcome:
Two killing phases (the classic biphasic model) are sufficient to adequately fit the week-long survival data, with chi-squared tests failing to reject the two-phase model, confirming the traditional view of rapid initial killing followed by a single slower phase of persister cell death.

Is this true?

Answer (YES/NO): NO